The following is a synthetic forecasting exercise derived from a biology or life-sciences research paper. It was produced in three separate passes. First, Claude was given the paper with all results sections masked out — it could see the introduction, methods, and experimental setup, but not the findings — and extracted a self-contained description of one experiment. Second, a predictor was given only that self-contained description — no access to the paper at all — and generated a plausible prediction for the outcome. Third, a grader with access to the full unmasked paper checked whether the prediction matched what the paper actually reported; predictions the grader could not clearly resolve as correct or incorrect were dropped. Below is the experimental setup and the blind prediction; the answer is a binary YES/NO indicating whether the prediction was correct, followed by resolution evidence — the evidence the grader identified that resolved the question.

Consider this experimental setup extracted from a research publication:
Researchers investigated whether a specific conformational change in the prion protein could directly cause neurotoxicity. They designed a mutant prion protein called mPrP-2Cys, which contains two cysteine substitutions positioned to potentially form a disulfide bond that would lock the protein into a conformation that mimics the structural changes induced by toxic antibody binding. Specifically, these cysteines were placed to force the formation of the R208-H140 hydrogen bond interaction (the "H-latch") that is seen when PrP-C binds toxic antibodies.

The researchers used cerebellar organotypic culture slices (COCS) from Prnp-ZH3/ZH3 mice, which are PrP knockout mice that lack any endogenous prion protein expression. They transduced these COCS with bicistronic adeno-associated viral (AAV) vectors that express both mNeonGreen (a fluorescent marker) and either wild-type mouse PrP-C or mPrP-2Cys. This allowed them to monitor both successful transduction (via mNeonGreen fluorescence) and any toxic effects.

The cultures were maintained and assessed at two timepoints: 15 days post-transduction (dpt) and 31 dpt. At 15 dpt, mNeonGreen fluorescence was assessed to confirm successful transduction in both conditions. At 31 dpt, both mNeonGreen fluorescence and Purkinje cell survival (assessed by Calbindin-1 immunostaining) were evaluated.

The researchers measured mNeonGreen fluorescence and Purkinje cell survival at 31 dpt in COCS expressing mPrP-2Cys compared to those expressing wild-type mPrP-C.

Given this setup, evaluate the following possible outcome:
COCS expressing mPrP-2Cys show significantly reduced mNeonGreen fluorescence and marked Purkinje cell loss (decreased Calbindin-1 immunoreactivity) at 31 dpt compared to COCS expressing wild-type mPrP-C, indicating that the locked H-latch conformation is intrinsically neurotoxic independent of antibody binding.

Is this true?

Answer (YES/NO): YES